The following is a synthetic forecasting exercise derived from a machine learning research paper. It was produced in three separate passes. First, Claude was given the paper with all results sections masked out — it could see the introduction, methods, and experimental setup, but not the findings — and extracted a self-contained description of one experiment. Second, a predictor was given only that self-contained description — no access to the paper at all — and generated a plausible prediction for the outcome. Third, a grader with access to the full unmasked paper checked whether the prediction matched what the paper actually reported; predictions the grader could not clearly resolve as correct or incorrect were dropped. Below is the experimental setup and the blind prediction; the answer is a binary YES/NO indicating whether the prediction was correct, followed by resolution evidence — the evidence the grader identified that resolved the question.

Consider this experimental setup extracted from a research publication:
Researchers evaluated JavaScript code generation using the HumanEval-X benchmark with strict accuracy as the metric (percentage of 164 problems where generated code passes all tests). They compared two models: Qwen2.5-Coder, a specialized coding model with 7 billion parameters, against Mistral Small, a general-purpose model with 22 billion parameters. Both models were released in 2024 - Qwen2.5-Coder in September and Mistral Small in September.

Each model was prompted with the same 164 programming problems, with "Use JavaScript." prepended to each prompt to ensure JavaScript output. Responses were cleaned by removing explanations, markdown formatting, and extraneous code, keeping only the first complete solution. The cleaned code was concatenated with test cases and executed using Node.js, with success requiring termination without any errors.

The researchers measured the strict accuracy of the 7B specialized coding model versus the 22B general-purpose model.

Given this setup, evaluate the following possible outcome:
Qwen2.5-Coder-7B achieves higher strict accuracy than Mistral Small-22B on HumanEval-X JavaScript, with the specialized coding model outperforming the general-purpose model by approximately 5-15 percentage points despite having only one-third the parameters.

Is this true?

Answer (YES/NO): YES